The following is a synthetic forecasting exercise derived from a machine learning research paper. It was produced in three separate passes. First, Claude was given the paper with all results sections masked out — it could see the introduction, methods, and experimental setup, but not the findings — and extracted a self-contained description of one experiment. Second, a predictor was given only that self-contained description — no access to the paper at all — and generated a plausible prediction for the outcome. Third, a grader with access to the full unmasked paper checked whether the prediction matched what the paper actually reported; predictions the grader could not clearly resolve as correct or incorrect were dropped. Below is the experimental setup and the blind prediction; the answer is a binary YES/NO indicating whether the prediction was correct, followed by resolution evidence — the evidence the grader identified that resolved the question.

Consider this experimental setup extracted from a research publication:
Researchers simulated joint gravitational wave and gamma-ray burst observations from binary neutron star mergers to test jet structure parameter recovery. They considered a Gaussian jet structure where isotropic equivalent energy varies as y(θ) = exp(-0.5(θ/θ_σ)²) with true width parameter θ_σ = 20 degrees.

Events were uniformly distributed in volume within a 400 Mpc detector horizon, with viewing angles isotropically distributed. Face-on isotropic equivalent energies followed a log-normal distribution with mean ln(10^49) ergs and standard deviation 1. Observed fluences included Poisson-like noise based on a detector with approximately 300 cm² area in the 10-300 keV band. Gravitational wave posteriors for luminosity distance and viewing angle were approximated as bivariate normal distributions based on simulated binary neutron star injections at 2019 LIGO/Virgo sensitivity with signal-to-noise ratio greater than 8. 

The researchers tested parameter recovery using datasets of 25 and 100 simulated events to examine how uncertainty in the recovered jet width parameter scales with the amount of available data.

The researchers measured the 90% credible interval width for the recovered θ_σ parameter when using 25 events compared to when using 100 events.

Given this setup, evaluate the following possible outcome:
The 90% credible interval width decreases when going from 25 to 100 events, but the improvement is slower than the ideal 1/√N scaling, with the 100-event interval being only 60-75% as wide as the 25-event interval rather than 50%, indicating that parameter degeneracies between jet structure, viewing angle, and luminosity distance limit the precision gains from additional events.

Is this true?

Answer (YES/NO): NO